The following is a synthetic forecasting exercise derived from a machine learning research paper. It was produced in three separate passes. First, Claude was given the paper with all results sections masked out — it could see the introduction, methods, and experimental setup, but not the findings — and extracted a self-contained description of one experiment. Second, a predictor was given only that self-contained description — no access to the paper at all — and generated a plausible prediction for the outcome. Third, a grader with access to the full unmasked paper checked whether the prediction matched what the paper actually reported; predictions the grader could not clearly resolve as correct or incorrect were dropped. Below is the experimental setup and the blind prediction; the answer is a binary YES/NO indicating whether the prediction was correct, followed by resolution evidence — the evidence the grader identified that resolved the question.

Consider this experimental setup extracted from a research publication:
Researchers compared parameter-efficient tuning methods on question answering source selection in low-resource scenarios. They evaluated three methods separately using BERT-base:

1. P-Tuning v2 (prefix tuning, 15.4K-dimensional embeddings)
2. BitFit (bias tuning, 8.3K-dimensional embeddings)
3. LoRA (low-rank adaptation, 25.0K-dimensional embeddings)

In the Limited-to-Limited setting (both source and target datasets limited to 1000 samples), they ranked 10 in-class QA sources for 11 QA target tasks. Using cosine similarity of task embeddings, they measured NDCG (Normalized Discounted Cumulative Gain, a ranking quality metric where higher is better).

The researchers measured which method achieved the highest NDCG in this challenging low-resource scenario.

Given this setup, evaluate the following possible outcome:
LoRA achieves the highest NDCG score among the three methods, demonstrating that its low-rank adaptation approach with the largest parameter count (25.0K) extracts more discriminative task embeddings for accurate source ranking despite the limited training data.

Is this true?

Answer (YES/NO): NO